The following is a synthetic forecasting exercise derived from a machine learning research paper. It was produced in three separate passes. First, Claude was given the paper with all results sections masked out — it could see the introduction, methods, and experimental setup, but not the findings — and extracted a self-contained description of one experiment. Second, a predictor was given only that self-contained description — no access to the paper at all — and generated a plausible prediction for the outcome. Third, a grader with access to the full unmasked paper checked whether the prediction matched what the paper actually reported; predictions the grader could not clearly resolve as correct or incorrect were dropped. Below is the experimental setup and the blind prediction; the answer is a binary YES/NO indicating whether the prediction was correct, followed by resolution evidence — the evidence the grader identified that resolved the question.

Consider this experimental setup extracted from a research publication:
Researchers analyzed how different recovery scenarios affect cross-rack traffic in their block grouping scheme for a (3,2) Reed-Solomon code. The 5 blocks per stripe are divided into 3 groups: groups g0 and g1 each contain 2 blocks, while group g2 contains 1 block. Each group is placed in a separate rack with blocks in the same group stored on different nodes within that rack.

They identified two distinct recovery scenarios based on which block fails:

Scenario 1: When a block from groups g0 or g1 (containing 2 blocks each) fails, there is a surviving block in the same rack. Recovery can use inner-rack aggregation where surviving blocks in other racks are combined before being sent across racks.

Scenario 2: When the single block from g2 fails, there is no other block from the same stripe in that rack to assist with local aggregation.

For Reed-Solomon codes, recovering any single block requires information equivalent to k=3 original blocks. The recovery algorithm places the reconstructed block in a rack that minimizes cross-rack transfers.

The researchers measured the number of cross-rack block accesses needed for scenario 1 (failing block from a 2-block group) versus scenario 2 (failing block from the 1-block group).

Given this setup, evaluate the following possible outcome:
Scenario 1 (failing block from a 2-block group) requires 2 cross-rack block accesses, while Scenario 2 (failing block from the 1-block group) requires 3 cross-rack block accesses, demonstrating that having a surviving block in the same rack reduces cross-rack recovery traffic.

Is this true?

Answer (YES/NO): NO